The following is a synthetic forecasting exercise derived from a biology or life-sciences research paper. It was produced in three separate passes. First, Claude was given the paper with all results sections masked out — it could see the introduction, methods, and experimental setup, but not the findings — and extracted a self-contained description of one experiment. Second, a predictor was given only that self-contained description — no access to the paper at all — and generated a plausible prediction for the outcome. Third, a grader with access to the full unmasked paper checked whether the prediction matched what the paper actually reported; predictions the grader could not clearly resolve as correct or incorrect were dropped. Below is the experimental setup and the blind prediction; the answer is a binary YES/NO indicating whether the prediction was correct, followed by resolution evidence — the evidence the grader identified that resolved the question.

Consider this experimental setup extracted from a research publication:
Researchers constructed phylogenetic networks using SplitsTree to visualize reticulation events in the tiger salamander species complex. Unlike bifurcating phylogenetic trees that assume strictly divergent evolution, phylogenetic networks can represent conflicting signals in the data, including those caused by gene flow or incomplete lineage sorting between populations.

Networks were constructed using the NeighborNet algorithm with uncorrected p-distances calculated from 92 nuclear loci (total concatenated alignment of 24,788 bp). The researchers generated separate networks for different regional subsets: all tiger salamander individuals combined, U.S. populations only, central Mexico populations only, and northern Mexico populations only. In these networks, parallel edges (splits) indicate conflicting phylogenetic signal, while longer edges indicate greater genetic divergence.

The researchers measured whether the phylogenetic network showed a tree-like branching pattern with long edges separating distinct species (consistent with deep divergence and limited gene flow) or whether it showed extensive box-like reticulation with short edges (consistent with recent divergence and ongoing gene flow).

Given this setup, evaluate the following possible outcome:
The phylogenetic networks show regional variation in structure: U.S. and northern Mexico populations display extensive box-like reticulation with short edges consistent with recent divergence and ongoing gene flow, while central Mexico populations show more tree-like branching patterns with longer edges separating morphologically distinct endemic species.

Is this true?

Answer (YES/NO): NO